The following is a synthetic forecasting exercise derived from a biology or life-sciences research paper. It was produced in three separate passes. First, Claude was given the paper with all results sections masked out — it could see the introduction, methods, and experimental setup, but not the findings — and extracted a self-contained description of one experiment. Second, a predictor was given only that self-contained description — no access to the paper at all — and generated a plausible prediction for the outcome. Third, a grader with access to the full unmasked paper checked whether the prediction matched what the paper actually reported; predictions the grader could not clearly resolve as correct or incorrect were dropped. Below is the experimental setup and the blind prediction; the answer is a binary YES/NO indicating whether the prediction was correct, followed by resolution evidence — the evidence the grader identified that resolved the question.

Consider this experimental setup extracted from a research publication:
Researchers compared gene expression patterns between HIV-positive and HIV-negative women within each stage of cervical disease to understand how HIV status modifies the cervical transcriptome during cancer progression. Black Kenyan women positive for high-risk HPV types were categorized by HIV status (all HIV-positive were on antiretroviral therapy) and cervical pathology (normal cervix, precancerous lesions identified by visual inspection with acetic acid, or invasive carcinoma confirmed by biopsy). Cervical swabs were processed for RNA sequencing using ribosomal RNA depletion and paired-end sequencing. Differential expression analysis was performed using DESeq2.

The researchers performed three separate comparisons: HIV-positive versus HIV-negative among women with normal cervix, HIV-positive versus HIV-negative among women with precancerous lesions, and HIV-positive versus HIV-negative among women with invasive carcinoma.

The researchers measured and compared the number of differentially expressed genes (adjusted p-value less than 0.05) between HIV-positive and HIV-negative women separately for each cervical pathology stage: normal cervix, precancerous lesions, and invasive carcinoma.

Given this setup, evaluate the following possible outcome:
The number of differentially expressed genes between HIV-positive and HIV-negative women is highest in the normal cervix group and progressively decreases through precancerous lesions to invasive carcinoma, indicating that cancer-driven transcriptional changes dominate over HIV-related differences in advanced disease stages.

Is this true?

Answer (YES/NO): NO